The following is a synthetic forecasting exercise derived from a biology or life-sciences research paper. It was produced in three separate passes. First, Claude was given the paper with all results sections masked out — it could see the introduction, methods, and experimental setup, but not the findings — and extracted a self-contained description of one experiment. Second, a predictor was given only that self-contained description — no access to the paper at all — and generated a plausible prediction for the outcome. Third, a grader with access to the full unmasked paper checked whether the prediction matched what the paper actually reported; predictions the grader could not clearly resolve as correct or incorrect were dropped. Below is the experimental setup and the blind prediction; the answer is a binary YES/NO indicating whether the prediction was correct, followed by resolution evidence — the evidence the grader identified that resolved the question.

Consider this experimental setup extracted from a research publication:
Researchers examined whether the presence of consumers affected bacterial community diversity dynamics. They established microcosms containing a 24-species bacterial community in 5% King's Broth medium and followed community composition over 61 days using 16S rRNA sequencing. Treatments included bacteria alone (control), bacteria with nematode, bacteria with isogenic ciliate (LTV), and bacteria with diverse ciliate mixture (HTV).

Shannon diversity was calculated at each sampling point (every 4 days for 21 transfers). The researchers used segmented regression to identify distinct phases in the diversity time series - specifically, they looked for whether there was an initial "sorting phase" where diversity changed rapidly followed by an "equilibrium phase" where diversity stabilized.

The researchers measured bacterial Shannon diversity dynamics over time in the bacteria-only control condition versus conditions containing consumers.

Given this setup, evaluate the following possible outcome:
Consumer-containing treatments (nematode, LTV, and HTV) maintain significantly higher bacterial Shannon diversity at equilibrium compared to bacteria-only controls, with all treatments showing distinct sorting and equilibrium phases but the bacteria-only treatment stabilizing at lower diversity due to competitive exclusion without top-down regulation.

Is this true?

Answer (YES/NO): NO